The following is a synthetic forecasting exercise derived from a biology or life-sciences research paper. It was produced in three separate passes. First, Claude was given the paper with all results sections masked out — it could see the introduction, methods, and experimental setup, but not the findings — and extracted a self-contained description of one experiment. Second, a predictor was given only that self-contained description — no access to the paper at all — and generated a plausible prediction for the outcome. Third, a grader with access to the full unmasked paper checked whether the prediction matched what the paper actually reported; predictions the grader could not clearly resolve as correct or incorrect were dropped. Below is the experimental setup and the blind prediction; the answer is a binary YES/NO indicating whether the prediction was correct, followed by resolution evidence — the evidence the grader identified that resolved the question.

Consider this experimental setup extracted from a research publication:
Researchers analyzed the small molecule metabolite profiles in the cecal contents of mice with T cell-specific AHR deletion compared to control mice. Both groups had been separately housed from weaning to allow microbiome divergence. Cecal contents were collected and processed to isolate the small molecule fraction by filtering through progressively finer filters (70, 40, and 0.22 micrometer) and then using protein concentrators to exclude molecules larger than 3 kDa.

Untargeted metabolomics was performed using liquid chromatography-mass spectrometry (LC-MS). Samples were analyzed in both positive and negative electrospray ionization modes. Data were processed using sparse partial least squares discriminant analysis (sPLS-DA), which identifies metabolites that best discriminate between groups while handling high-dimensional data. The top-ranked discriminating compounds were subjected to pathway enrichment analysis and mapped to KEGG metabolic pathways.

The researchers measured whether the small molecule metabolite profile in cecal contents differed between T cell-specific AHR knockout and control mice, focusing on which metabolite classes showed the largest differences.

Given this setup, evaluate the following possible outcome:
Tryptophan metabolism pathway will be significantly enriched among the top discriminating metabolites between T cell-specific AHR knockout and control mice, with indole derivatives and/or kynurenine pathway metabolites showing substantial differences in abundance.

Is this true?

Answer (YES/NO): NO